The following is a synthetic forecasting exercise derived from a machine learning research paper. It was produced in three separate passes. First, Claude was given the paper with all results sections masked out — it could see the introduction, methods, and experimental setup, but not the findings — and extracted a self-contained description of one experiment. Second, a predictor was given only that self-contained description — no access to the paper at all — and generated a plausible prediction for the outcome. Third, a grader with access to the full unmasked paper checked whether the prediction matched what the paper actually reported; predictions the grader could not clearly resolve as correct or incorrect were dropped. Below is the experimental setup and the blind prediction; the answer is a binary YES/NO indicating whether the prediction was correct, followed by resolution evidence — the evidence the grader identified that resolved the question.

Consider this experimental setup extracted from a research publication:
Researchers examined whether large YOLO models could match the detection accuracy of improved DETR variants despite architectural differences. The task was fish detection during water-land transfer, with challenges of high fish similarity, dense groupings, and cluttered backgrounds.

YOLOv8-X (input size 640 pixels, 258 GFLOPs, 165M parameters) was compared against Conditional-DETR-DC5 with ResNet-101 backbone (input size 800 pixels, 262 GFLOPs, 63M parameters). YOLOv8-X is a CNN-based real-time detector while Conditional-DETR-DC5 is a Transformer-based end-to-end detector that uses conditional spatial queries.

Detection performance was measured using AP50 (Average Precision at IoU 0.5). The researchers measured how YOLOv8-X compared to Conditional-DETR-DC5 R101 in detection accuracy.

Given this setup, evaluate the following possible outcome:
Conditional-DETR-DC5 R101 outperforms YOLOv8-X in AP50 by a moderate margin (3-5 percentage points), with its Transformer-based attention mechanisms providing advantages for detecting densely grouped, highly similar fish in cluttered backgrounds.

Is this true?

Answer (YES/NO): NO